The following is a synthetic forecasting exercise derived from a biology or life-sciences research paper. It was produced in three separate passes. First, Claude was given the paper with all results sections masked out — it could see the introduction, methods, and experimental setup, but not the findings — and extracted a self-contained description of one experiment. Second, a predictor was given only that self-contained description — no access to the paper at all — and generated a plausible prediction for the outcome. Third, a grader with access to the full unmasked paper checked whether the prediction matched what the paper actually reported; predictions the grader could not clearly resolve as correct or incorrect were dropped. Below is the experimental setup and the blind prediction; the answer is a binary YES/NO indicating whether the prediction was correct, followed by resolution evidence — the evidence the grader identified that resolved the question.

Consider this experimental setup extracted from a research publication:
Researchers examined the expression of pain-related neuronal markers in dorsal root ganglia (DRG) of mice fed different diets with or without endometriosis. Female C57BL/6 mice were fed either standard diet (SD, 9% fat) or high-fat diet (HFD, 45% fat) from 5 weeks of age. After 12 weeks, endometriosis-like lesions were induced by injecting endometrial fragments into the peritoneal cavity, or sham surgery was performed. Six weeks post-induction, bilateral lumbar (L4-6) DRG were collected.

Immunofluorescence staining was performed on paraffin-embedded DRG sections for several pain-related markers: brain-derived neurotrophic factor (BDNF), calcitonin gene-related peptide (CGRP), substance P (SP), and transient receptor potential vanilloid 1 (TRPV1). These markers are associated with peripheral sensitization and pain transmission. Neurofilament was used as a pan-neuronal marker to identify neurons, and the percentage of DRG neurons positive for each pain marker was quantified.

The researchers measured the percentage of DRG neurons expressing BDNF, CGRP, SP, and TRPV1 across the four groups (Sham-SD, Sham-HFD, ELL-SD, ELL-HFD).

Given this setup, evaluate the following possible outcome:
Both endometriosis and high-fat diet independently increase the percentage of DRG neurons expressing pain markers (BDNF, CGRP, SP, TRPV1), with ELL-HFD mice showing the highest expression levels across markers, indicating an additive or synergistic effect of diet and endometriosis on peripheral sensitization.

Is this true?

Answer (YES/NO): NO